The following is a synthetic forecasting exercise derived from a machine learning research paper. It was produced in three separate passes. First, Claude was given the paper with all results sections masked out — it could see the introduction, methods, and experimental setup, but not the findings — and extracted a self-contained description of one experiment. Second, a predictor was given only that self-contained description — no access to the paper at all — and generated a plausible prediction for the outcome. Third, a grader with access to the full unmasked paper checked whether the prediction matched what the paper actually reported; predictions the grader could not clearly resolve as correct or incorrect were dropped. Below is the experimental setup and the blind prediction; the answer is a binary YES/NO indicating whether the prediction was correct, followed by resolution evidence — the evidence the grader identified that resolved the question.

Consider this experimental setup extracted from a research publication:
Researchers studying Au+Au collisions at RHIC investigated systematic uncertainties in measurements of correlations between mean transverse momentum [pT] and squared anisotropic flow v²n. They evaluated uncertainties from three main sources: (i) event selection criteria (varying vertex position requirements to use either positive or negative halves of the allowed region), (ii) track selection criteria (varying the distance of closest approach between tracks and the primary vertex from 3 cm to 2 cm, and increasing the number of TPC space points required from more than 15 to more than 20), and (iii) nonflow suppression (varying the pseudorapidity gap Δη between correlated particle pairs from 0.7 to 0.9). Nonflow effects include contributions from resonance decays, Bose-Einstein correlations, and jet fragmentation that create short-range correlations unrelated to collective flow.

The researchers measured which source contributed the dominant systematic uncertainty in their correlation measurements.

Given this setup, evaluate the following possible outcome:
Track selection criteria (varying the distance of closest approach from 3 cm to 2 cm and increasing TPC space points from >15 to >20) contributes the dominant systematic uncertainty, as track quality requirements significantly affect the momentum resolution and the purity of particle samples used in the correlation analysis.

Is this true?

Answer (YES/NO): NO